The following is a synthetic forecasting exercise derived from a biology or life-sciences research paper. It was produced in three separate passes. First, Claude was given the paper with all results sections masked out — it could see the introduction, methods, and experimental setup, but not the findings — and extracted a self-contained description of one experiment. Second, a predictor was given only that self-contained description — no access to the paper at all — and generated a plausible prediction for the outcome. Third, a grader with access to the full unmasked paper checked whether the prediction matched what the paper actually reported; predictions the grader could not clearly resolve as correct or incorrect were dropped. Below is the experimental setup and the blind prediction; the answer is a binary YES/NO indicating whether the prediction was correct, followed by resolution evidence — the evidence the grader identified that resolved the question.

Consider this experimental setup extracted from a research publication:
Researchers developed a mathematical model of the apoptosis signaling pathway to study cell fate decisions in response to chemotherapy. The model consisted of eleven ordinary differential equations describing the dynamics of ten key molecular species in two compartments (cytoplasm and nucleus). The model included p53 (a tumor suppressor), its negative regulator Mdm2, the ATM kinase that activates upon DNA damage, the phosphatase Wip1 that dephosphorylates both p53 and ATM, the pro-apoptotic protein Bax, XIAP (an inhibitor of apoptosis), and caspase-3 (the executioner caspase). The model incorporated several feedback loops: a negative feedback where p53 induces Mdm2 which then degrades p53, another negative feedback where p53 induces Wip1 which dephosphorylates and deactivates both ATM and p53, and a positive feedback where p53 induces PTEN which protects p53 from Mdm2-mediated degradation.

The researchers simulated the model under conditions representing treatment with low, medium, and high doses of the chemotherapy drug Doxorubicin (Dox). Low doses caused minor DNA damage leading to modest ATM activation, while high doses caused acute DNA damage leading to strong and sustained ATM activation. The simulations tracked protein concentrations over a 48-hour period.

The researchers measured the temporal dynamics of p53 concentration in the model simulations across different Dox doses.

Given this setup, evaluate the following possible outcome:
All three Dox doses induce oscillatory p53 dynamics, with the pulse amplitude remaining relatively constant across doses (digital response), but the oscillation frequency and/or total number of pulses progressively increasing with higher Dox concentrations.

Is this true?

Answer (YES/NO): NO